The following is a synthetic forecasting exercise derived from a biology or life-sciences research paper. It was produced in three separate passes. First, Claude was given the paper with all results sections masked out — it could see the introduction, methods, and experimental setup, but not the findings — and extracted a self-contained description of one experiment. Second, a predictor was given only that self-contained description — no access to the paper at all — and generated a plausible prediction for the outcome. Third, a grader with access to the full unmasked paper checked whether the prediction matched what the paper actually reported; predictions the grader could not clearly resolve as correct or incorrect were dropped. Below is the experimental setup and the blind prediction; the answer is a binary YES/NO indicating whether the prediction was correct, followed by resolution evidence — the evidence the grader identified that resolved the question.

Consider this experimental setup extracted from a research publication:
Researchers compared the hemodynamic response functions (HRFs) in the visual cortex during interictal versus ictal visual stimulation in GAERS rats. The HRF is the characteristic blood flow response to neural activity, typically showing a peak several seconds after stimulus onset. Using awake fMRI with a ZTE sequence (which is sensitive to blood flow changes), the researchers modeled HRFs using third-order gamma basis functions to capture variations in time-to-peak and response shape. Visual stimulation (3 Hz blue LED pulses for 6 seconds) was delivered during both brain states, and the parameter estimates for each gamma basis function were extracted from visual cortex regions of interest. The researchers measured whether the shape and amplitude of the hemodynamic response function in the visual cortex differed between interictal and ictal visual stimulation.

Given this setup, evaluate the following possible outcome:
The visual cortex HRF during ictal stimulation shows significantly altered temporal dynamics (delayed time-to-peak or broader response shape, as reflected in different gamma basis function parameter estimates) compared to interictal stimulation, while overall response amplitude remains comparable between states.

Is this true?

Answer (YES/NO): NO